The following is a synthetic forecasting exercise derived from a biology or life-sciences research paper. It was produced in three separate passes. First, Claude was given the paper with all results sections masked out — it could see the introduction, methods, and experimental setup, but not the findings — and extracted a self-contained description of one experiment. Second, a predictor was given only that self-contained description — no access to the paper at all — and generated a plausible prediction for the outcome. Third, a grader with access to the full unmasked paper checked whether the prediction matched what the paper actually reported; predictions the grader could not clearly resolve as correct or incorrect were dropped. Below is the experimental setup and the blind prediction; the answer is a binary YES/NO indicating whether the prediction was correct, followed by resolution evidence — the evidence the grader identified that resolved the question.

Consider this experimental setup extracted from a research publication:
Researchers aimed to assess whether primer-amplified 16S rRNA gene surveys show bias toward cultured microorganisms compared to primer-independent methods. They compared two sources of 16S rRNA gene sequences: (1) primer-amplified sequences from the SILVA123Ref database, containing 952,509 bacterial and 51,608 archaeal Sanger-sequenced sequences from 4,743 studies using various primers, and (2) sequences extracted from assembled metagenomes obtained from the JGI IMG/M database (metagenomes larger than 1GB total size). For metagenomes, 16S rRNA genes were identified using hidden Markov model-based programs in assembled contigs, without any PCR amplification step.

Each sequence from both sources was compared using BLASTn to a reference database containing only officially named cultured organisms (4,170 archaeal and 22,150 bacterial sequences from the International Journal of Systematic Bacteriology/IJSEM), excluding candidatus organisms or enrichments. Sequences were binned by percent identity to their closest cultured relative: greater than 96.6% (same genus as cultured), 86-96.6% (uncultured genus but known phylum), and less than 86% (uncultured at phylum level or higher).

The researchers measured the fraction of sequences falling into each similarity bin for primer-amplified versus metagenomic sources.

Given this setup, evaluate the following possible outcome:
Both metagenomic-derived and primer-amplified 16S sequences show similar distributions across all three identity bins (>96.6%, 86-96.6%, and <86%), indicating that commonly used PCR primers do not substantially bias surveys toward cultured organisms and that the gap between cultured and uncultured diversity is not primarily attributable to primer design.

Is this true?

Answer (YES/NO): NO